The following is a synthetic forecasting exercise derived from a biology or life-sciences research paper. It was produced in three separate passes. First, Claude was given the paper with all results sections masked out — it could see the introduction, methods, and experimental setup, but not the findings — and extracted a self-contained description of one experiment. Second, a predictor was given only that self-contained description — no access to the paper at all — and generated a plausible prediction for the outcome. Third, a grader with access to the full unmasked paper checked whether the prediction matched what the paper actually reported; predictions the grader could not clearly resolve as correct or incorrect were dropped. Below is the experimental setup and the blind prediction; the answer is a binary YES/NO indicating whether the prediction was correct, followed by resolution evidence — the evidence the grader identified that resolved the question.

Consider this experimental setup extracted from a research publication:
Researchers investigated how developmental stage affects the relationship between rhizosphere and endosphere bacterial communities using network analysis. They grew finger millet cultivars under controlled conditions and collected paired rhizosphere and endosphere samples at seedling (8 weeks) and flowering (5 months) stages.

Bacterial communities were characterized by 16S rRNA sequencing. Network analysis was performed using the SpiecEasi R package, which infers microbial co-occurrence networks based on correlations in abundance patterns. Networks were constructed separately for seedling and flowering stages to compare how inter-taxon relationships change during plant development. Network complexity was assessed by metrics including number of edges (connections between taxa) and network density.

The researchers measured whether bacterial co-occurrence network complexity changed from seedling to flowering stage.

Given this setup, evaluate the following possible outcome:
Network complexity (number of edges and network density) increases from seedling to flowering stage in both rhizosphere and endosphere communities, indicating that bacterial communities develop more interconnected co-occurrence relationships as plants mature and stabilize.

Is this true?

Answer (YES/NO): NO